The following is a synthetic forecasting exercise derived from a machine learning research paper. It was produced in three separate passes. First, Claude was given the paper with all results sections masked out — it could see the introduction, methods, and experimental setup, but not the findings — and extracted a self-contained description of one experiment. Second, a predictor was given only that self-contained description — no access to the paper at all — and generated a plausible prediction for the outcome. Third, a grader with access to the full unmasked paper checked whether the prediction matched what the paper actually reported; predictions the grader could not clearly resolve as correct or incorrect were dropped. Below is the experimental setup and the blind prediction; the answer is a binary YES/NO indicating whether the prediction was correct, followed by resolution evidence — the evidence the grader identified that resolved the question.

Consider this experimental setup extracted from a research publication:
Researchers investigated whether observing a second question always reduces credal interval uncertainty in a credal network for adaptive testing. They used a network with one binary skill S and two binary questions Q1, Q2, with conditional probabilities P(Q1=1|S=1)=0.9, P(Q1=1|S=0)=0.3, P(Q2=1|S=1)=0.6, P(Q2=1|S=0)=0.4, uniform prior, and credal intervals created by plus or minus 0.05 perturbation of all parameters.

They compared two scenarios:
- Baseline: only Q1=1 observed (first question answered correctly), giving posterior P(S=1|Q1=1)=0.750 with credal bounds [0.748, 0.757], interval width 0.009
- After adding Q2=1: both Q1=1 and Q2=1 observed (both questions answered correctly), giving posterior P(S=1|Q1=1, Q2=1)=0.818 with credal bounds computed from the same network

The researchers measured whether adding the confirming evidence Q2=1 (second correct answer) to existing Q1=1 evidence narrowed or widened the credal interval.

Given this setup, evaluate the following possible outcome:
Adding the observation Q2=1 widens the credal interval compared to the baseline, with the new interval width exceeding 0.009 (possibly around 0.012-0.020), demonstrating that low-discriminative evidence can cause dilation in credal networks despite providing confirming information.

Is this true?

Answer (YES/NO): NO